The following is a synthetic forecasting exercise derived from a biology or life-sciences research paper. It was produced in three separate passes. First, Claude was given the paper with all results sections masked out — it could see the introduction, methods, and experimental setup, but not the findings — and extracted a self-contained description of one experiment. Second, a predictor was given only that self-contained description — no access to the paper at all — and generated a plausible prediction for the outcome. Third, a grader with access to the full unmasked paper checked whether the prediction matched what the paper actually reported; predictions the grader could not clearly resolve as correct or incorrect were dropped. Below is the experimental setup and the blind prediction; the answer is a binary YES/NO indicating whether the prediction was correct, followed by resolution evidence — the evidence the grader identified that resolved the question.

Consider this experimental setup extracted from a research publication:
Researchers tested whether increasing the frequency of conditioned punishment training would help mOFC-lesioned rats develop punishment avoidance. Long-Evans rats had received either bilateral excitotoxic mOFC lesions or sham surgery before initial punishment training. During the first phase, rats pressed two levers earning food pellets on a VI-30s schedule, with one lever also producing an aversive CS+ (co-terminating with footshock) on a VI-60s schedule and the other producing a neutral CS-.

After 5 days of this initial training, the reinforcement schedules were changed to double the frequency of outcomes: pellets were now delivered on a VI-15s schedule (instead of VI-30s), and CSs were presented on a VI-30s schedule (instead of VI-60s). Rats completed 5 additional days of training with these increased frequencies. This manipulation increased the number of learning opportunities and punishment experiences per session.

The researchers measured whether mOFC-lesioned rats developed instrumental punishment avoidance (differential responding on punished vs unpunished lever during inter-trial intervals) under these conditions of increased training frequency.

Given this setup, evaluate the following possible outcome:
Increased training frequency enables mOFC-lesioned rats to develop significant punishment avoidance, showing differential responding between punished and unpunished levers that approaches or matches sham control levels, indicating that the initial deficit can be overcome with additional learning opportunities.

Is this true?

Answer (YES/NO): YES